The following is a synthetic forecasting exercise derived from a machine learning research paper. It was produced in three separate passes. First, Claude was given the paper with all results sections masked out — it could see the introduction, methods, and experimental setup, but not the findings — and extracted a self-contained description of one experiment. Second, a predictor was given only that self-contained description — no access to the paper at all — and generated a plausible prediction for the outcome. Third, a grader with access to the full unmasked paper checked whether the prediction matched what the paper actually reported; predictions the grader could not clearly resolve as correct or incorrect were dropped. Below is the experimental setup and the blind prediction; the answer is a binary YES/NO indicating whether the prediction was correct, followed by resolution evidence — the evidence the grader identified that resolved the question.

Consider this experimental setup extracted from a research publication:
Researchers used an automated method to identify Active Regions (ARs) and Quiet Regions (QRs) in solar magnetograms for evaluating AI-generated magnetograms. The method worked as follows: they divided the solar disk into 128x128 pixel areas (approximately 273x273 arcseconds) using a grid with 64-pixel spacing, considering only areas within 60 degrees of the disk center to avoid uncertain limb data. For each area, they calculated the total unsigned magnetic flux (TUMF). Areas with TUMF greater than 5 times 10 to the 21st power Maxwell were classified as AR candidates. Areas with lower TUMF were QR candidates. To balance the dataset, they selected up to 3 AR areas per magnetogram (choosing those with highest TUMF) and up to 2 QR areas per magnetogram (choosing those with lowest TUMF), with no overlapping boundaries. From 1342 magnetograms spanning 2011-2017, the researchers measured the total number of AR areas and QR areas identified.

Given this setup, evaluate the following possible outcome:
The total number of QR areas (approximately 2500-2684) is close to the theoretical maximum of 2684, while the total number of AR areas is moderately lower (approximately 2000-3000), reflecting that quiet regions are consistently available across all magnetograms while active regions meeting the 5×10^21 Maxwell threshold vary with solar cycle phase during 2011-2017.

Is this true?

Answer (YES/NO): YES